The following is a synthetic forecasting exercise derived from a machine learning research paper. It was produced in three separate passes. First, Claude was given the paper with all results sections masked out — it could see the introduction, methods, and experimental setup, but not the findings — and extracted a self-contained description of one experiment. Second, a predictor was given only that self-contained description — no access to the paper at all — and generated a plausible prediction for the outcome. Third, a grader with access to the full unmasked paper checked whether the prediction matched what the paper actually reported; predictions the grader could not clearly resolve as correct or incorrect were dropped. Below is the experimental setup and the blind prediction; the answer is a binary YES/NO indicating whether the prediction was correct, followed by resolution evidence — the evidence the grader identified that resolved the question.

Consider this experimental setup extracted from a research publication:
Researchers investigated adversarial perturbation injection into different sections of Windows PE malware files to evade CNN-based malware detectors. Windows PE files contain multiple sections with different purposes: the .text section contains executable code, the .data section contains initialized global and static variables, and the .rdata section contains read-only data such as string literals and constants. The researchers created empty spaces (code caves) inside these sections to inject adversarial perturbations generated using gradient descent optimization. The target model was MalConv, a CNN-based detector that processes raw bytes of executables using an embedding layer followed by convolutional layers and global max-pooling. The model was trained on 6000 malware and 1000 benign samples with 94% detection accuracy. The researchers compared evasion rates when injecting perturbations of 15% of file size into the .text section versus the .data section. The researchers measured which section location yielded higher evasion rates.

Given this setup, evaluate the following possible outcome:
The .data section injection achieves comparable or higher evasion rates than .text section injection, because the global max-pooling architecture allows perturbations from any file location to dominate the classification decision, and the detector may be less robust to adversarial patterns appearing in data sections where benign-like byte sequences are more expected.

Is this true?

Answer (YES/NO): YES